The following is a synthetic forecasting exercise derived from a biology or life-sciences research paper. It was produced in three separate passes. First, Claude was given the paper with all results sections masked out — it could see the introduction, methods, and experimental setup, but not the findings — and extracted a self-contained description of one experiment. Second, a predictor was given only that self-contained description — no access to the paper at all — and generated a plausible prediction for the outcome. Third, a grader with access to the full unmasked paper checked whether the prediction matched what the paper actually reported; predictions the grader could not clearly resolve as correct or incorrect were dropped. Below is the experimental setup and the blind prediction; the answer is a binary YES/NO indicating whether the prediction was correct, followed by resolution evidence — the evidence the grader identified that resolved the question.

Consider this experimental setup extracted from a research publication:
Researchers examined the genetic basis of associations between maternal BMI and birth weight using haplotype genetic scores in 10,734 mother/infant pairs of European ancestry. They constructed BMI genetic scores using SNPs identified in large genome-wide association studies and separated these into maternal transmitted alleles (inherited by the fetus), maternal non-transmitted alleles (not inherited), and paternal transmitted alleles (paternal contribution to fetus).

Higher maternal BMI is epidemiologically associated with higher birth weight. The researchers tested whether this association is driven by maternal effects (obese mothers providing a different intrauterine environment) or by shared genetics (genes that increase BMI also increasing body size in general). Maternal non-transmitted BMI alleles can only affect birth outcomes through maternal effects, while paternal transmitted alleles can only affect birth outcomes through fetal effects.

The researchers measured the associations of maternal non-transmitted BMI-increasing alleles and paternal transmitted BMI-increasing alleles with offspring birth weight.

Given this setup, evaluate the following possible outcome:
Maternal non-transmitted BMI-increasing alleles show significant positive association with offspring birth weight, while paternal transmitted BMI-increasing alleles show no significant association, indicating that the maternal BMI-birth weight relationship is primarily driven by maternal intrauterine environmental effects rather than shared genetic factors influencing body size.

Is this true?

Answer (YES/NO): YES